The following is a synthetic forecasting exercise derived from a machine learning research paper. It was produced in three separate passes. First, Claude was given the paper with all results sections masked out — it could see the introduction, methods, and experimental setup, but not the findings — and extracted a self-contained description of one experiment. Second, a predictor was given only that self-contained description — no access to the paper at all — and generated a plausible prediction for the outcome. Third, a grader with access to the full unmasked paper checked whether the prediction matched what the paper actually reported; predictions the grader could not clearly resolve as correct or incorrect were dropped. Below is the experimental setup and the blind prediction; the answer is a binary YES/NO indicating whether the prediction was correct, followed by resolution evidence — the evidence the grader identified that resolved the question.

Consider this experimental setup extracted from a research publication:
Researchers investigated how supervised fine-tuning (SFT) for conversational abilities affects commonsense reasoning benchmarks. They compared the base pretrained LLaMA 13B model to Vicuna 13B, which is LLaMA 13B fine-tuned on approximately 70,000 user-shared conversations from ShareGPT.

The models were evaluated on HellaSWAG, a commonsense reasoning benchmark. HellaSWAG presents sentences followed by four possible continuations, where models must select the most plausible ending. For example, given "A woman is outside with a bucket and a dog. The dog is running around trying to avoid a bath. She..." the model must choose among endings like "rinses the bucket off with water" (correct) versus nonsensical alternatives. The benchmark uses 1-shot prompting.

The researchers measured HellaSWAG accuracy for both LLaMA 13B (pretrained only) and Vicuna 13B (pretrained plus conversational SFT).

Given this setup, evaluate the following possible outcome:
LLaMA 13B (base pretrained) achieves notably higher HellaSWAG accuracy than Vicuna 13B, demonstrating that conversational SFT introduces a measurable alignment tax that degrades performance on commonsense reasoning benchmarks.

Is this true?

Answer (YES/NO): YES